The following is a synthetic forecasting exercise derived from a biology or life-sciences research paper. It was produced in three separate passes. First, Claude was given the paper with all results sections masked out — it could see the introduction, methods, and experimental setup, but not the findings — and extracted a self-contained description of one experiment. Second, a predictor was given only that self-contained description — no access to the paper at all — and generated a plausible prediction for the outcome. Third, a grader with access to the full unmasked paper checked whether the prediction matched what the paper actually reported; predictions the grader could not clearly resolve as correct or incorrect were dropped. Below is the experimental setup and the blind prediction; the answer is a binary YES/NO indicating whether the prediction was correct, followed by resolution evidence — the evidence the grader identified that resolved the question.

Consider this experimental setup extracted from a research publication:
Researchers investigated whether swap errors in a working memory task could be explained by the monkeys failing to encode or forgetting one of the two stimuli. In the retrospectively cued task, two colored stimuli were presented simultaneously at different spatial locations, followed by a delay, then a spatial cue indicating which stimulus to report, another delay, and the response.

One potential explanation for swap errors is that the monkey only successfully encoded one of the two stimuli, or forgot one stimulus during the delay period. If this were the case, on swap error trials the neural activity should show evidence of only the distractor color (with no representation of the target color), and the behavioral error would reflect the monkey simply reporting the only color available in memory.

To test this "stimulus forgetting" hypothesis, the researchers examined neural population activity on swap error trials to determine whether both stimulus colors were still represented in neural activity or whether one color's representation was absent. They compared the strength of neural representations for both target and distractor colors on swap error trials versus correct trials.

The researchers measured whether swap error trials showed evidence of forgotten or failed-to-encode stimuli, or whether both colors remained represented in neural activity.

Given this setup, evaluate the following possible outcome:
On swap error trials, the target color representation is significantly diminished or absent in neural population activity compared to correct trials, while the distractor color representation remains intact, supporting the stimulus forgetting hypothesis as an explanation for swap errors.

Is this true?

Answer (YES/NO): NO